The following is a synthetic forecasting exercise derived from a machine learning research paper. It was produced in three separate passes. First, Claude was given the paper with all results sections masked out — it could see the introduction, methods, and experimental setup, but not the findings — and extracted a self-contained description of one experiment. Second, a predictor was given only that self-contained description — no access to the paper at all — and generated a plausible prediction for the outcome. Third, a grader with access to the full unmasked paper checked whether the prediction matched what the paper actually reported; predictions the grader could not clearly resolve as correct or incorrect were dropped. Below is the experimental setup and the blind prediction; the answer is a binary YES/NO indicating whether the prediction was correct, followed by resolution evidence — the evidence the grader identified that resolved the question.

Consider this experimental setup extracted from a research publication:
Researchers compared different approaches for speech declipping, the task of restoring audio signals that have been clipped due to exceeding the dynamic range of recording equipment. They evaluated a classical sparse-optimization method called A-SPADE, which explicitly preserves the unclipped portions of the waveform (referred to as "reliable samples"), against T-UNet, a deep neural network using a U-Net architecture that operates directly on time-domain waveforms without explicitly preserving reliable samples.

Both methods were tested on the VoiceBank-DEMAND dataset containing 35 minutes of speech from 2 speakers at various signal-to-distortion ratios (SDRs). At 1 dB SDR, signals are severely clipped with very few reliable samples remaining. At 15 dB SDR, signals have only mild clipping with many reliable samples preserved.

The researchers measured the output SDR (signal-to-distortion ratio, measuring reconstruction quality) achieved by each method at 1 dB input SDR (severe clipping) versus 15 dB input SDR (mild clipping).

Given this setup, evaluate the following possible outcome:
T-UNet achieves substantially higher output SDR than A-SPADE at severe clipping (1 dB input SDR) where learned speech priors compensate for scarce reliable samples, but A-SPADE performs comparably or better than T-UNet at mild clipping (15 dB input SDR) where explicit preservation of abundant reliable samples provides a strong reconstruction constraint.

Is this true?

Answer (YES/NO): NO